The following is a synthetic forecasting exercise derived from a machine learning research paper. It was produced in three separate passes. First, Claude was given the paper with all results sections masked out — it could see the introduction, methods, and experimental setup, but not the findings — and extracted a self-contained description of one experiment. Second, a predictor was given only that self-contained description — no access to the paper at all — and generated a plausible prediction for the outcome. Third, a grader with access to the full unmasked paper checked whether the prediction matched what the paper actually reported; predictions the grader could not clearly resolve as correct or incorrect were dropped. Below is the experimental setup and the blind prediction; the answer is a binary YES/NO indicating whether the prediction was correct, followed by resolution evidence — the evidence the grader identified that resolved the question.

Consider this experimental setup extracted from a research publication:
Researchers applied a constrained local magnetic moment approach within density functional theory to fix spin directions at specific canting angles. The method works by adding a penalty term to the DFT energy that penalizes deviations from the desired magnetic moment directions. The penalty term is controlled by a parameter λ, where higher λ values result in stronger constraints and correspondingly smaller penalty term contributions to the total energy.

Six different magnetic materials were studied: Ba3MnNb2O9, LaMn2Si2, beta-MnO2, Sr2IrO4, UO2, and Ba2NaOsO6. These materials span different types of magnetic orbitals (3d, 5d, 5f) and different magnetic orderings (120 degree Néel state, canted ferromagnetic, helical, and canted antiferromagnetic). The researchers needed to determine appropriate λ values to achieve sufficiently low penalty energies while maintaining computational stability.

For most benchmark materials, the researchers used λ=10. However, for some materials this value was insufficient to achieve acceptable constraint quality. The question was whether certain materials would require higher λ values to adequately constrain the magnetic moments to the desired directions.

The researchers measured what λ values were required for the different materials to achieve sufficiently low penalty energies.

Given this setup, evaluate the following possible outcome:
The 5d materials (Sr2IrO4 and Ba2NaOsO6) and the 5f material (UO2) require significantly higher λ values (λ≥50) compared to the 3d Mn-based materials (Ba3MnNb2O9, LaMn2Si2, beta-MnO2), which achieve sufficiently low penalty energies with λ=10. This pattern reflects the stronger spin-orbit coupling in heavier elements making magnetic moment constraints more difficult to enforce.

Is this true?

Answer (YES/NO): NO